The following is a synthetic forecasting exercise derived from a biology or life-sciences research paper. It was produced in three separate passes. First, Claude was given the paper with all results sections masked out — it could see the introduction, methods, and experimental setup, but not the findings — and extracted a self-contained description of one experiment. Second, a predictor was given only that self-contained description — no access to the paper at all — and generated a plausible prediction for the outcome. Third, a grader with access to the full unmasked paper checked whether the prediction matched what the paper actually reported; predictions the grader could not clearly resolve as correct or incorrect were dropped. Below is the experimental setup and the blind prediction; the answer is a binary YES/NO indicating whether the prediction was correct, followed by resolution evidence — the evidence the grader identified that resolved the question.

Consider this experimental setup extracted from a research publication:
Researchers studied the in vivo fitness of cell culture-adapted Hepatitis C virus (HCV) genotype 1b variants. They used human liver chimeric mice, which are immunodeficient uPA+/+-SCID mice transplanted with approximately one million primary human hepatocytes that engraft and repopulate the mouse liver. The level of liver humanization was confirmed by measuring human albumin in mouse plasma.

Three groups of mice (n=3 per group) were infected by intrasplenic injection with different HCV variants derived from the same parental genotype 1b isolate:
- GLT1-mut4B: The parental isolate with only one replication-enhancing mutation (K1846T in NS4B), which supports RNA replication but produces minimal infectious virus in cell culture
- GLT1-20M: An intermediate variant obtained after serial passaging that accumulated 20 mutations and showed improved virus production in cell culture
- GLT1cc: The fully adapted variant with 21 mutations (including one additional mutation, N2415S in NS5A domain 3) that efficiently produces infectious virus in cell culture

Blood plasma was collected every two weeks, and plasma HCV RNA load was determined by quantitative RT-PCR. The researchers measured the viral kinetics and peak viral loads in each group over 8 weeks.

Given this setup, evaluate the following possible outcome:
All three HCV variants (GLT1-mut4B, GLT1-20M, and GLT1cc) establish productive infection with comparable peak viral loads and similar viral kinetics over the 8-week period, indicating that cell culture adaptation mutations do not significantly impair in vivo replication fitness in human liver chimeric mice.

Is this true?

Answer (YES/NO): NO